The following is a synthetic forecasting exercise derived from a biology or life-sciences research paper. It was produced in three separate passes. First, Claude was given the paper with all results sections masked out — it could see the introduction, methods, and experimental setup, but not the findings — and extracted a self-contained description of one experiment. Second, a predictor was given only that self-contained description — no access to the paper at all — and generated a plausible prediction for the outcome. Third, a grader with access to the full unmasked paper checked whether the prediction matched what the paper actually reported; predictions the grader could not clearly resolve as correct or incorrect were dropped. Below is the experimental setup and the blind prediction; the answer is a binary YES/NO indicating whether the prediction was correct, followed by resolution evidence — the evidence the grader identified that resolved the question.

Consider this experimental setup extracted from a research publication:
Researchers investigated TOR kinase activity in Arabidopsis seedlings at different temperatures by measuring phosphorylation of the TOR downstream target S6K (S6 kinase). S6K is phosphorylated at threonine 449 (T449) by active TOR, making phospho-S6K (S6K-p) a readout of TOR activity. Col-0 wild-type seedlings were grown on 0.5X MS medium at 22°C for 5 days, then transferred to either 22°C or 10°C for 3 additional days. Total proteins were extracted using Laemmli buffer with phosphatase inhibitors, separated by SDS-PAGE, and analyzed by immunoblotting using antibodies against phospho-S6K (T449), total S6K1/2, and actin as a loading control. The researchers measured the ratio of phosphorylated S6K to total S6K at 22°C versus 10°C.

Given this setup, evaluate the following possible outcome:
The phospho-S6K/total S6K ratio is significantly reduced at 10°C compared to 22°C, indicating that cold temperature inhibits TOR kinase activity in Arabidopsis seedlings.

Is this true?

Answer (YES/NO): NO